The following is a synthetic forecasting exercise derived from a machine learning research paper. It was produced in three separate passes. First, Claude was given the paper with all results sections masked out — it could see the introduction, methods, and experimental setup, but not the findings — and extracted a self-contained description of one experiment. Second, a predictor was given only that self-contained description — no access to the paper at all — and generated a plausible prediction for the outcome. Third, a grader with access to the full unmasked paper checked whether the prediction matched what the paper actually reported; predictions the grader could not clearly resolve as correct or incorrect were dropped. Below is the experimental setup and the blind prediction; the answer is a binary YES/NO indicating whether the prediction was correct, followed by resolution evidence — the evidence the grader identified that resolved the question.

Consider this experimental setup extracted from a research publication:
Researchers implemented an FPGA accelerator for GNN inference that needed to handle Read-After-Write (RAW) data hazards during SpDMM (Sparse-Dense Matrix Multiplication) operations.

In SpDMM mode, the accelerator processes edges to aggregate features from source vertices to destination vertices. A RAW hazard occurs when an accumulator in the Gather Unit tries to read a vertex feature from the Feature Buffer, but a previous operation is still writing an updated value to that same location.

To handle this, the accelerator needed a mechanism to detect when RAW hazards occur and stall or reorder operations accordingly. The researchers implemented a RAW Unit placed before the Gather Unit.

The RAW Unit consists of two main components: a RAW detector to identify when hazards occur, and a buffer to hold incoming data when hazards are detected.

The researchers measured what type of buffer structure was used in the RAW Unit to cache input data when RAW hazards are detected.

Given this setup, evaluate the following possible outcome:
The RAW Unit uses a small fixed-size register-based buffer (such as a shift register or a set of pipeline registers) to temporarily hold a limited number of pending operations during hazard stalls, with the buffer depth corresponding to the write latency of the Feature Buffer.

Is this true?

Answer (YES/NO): NO